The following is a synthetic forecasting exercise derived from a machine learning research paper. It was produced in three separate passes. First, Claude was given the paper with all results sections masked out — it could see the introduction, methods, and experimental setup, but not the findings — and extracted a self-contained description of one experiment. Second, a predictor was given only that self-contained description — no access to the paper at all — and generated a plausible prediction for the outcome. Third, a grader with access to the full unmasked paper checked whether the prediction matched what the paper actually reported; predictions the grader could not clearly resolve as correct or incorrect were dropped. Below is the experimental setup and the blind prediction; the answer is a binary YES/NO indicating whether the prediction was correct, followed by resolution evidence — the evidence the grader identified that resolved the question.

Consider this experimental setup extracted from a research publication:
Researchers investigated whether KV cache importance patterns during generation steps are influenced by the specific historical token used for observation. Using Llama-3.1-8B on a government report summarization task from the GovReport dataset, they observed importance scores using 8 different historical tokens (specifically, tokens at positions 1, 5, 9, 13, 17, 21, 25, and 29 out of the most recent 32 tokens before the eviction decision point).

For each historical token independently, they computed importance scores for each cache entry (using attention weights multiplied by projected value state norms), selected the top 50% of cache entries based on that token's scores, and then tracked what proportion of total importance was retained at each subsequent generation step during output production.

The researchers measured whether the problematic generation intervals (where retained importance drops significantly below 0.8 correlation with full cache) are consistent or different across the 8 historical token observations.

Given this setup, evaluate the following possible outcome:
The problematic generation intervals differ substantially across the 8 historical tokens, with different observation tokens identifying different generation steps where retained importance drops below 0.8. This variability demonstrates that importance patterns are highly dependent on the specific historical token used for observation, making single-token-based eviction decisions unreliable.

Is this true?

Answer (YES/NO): NO